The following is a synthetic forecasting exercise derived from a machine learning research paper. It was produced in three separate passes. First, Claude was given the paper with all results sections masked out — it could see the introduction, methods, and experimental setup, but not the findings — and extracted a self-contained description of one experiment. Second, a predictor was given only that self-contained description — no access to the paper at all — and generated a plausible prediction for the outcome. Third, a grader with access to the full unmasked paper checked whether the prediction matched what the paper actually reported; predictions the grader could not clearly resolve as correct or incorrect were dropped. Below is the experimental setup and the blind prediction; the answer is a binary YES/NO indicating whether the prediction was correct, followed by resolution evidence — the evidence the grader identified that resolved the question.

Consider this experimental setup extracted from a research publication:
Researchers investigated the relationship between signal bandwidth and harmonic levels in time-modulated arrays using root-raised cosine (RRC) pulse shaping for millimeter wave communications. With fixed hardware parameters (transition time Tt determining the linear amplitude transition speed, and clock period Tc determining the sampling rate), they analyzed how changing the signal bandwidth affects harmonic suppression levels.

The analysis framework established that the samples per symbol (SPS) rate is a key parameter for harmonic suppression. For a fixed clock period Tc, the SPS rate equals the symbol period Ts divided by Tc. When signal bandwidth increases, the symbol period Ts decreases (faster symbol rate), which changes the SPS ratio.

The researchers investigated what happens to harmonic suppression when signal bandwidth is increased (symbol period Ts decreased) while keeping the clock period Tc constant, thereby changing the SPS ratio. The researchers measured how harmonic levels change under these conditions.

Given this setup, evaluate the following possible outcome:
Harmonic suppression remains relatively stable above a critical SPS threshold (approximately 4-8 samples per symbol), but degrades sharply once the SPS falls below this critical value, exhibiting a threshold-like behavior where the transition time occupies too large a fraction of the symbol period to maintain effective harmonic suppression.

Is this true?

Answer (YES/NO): NO